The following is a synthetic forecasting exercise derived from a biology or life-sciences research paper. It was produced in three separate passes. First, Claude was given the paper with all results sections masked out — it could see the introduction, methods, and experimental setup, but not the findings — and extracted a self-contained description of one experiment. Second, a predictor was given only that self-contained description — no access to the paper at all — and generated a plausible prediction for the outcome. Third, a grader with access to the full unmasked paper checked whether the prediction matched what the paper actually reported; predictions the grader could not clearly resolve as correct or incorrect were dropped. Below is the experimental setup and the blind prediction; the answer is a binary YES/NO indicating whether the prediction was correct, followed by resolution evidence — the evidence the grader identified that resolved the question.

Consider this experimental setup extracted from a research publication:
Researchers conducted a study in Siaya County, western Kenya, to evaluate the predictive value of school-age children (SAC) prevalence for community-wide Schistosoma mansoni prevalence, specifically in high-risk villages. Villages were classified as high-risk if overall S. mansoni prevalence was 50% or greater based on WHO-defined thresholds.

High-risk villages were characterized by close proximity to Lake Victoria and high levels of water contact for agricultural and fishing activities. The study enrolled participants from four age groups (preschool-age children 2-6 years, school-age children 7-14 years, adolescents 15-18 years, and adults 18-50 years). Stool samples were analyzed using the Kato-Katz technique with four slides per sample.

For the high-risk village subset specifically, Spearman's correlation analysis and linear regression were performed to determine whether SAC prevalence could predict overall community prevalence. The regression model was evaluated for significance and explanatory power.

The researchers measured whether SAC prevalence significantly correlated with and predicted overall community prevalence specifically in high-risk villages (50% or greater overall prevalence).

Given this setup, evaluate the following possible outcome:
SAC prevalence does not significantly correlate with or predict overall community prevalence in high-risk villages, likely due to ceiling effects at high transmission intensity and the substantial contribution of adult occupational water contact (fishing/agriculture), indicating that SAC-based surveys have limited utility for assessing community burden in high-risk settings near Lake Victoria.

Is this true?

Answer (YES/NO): YES